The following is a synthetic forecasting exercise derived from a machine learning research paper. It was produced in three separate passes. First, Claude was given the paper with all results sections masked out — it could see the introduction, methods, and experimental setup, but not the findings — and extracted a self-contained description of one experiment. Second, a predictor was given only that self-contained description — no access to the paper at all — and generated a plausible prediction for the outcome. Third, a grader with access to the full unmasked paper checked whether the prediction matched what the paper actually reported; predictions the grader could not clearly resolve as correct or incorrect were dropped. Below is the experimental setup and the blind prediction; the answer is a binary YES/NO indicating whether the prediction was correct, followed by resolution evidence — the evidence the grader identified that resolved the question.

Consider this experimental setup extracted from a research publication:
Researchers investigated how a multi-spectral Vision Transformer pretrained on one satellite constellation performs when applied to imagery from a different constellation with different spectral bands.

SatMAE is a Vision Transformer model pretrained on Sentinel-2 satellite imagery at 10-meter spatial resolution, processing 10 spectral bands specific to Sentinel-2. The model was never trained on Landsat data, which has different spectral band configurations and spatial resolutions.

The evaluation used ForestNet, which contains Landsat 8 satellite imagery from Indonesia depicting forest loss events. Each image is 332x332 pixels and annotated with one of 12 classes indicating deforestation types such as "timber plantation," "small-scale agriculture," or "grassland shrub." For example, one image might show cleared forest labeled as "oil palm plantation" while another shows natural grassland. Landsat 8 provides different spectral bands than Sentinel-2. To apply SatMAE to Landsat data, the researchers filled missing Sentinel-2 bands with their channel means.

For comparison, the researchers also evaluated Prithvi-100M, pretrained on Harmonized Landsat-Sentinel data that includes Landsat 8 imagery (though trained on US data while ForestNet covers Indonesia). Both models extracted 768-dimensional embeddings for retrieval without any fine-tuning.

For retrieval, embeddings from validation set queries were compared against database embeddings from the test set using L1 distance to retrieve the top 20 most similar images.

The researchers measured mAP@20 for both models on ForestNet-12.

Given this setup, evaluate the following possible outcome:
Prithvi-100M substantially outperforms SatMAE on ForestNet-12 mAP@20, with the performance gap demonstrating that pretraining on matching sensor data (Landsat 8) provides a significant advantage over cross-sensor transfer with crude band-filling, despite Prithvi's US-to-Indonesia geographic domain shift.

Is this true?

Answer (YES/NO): YES